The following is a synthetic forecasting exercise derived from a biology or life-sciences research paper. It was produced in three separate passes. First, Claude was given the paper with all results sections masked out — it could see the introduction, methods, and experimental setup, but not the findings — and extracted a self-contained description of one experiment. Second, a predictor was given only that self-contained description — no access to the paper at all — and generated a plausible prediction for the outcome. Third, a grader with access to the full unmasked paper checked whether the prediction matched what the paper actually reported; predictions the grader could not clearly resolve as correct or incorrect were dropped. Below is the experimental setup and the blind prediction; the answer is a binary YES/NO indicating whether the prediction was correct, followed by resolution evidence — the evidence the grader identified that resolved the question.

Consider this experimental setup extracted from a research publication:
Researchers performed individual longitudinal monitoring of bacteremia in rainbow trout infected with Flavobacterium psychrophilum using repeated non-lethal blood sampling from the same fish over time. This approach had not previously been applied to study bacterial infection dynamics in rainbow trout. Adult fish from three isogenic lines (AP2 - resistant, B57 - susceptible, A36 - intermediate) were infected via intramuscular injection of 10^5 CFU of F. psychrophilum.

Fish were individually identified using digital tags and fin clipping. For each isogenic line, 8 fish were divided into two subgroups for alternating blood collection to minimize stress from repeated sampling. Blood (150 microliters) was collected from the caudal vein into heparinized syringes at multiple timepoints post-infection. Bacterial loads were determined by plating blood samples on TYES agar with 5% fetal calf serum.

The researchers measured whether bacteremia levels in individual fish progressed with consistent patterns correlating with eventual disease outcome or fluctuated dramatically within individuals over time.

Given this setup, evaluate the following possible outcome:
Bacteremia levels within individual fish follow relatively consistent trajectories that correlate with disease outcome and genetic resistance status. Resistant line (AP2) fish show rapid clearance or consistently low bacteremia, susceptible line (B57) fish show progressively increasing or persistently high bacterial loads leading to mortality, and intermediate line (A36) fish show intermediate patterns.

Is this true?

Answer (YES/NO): NO